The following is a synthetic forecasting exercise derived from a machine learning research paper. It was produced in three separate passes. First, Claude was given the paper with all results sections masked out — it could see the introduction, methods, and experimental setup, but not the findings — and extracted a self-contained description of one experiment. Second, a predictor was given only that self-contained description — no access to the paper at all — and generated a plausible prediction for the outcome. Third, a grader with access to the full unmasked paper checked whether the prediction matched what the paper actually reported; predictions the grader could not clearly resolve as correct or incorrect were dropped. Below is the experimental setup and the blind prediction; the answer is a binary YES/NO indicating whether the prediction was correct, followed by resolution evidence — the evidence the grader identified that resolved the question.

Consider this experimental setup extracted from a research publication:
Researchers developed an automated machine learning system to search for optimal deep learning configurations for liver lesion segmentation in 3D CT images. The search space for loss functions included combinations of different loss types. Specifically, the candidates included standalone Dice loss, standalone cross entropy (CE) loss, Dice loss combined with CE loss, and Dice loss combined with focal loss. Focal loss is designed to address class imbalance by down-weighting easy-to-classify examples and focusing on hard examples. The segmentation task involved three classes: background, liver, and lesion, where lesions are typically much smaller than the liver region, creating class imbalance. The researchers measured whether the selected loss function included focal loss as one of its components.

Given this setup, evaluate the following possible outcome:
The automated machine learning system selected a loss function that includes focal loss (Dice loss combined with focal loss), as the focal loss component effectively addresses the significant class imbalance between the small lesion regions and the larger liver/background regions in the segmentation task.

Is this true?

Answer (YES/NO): NO